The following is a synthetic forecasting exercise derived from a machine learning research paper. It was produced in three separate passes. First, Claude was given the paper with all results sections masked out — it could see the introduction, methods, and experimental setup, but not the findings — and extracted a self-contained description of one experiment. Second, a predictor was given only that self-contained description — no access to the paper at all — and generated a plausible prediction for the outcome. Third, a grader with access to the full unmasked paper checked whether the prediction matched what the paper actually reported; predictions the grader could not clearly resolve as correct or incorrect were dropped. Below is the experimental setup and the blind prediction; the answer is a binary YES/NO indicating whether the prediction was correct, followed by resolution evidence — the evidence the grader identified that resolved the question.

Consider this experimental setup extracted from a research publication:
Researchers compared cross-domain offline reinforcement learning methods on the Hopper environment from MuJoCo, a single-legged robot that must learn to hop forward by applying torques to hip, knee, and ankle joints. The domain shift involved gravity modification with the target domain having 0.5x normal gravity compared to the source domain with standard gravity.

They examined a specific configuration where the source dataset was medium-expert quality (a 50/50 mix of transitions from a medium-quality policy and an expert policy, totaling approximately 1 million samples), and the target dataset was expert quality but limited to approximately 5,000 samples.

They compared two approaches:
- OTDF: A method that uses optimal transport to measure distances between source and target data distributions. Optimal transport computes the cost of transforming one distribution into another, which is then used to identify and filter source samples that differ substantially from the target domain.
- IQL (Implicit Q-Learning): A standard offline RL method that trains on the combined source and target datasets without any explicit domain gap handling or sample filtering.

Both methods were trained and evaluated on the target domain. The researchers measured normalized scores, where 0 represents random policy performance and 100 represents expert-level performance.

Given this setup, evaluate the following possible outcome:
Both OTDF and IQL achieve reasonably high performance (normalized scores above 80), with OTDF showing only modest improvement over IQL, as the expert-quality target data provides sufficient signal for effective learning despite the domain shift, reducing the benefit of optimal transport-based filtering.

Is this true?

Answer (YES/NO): NO